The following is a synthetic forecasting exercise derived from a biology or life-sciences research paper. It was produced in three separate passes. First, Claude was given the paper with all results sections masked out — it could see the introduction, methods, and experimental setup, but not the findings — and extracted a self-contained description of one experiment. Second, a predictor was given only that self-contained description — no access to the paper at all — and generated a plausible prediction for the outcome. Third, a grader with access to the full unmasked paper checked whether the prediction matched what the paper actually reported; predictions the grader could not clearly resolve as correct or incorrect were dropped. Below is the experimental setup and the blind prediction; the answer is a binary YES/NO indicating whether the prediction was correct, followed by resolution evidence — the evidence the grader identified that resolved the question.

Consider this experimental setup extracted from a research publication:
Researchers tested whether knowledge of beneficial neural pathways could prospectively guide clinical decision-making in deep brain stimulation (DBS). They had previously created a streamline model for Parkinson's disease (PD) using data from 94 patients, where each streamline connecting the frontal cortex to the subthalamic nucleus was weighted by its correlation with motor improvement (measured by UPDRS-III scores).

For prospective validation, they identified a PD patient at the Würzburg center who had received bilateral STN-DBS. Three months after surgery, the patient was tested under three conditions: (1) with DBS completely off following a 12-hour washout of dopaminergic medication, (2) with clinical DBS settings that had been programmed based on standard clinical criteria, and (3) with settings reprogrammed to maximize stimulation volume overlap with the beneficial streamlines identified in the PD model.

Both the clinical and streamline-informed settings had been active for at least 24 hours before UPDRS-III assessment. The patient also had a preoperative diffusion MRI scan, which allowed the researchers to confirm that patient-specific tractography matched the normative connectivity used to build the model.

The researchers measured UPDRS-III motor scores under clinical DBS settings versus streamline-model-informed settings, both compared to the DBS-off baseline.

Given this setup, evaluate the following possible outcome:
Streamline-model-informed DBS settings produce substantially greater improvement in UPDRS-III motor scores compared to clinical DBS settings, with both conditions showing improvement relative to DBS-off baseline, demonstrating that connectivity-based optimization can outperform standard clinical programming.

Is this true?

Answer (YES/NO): YES